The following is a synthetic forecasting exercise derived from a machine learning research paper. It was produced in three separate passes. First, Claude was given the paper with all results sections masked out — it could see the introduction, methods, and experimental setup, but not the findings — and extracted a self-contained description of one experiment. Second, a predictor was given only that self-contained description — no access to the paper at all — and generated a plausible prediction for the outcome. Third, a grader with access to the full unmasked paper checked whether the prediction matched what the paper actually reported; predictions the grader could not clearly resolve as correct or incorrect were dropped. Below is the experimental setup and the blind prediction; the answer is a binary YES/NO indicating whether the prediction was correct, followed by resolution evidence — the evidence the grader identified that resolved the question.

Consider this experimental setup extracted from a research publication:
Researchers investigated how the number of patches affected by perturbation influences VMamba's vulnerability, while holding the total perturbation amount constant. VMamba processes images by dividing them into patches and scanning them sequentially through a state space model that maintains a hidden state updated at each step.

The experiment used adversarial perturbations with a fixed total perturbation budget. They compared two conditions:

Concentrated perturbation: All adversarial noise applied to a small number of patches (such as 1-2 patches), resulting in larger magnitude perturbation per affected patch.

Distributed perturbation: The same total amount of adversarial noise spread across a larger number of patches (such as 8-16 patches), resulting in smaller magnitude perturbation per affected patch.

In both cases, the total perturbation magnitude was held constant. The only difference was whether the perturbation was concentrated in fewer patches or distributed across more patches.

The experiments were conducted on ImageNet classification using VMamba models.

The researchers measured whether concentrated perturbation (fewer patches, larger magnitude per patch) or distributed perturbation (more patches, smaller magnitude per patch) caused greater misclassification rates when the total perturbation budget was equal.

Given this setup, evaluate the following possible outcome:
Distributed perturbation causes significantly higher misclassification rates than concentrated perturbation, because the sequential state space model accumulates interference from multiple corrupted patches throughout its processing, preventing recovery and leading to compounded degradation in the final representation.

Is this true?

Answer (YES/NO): YES